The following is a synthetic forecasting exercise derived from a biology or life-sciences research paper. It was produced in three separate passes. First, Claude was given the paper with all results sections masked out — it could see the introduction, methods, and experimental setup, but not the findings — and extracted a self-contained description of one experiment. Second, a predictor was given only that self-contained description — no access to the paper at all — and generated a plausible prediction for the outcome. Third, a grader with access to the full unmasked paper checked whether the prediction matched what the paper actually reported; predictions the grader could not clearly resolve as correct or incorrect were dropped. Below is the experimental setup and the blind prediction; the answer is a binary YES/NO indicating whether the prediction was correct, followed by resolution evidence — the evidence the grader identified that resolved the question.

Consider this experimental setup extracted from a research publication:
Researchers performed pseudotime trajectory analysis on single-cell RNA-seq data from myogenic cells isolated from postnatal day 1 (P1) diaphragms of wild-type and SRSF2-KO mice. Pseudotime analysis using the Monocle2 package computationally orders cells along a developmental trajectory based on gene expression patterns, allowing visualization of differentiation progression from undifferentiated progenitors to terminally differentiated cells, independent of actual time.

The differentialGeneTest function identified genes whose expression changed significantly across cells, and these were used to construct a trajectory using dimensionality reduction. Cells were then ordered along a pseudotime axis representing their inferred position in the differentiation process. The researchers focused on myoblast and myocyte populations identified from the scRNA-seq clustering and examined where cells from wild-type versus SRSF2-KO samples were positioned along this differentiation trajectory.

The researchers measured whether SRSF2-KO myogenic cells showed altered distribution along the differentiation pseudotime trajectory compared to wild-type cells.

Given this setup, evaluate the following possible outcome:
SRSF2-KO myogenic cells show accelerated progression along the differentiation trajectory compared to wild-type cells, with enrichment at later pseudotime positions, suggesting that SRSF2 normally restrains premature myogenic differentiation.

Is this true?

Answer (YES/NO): YES